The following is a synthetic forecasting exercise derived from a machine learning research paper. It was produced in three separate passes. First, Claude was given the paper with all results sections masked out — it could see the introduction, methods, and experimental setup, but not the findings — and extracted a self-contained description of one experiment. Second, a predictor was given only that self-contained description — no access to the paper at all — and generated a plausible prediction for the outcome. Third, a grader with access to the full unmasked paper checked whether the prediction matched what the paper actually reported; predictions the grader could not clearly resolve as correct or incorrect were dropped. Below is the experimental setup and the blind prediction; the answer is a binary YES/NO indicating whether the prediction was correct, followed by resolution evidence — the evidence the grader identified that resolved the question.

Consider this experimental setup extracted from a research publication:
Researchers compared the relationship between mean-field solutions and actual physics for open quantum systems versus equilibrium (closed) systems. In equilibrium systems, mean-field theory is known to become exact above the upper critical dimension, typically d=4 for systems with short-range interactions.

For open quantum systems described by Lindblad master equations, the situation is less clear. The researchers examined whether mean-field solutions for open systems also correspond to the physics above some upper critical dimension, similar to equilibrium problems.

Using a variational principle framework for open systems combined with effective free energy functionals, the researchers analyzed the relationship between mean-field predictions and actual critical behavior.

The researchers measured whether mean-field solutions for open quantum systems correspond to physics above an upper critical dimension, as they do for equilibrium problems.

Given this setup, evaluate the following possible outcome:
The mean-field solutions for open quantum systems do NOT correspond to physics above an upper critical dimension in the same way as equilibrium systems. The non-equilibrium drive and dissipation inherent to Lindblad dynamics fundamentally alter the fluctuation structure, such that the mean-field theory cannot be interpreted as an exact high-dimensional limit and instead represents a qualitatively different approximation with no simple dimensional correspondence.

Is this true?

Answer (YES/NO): YES